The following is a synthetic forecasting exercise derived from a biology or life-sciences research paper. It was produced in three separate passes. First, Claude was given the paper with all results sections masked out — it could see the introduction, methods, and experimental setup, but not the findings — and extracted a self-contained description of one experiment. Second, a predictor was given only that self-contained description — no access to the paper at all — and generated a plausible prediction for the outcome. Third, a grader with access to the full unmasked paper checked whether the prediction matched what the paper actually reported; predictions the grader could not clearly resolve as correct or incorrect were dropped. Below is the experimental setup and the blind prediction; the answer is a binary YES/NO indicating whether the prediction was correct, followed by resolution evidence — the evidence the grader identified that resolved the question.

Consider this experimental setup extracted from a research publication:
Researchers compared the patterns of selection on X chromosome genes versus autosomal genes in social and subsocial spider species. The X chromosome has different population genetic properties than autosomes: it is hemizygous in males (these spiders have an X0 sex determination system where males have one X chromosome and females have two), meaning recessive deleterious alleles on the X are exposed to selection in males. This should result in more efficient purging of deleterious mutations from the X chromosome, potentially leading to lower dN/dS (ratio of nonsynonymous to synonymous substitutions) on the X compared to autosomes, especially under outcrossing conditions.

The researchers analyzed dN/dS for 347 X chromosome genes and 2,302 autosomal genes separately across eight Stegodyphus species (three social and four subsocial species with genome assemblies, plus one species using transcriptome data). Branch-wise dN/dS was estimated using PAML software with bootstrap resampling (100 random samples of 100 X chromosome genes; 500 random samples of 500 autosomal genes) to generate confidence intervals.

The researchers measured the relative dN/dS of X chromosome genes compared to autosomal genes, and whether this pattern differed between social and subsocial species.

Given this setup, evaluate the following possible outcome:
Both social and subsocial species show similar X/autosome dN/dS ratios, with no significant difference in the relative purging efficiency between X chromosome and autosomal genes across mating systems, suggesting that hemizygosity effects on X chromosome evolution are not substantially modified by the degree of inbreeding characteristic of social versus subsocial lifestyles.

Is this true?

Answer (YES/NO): YES